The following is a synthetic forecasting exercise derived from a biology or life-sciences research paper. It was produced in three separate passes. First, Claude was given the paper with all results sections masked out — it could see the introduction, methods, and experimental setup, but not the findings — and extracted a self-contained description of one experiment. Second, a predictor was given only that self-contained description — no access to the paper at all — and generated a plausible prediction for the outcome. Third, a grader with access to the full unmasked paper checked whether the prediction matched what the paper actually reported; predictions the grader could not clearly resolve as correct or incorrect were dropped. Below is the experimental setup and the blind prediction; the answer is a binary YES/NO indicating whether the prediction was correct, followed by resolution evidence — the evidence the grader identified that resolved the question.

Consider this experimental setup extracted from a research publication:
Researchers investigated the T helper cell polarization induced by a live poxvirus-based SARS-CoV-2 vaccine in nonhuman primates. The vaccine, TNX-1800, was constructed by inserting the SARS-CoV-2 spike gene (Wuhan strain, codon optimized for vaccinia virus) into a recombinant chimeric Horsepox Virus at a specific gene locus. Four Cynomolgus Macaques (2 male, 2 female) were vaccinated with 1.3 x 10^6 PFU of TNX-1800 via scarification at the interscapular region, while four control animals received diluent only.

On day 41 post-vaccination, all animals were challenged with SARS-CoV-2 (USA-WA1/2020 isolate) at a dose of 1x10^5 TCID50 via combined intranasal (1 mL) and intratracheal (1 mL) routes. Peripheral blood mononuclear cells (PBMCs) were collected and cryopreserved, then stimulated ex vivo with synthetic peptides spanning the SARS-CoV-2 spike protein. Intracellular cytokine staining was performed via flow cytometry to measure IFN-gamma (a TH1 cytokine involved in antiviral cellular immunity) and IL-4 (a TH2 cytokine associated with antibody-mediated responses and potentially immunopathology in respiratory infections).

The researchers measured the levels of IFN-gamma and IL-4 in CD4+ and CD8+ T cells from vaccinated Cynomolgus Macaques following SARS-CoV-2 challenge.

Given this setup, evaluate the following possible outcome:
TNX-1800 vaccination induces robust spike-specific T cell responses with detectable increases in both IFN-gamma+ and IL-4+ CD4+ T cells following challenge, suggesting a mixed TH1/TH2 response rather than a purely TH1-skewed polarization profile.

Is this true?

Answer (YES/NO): NO